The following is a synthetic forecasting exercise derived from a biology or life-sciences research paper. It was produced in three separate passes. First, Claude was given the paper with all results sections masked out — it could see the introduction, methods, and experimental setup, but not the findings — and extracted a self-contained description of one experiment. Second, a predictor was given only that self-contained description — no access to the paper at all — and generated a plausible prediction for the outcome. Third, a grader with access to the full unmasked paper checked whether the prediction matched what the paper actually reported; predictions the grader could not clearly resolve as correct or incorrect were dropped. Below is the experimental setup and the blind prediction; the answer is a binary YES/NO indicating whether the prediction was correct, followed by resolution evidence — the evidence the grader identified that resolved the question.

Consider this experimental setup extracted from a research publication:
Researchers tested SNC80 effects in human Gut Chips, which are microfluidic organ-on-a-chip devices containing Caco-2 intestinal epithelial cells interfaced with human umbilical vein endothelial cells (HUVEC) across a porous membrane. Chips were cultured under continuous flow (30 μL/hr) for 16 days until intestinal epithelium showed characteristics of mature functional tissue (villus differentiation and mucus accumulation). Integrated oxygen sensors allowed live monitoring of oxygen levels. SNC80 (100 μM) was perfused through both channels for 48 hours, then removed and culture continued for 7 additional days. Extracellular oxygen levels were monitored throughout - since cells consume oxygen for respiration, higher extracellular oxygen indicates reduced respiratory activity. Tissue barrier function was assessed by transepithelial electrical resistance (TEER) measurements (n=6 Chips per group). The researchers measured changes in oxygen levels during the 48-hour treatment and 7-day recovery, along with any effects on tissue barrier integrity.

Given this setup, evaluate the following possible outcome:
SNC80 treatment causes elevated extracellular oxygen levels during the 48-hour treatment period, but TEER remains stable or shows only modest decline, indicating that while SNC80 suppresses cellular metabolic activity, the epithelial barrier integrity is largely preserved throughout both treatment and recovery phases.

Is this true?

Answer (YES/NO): YES